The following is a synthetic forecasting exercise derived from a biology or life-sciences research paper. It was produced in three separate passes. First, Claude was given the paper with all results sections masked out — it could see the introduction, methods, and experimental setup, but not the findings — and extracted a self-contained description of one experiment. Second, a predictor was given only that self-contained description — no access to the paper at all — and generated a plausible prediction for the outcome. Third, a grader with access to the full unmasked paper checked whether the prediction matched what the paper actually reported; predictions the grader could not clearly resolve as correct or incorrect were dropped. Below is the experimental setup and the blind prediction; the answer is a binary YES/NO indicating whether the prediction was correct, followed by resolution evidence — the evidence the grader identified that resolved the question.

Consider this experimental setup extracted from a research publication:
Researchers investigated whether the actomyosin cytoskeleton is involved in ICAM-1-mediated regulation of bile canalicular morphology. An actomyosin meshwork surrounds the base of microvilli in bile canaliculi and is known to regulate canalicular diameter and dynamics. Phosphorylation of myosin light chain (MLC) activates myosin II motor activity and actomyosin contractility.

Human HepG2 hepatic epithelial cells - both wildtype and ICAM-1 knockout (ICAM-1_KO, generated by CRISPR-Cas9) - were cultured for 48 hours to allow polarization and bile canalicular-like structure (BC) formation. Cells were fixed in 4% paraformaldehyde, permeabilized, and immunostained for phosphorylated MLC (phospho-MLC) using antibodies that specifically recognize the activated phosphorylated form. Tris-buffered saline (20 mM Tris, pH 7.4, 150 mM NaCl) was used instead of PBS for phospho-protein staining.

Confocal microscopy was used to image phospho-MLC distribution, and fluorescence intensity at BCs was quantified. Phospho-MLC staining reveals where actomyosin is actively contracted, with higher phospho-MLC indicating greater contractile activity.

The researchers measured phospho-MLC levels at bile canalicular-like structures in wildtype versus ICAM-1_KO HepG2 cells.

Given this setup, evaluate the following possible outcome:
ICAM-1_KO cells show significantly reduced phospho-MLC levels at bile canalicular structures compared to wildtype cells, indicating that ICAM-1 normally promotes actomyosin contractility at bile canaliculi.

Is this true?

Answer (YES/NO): YES